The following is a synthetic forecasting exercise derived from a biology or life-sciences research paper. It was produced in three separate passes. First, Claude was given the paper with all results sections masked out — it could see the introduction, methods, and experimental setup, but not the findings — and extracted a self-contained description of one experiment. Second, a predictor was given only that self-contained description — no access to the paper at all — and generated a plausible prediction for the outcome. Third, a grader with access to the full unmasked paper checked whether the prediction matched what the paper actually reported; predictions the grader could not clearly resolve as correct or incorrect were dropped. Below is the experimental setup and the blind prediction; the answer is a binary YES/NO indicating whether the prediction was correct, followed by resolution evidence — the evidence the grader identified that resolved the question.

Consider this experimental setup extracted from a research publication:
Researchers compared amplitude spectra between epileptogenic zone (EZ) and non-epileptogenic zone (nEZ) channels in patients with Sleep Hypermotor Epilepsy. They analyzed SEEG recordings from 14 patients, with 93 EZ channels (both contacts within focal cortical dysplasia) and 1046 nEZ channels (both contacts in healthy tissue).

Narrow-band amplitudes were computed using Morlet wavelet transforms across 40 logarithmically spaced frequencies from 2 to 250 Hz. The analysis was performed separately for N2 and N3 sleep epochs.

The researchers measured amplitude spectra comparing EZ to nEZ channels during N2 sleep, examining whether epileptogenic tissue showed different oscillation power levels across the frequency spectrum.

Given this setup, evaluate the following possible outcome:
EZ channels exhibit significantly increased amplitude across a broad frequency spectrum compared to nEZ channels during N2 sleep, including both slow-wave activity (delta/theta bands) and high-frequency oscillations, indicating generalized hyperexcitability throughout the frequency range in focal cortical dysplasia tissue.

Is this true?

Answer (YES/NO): YES